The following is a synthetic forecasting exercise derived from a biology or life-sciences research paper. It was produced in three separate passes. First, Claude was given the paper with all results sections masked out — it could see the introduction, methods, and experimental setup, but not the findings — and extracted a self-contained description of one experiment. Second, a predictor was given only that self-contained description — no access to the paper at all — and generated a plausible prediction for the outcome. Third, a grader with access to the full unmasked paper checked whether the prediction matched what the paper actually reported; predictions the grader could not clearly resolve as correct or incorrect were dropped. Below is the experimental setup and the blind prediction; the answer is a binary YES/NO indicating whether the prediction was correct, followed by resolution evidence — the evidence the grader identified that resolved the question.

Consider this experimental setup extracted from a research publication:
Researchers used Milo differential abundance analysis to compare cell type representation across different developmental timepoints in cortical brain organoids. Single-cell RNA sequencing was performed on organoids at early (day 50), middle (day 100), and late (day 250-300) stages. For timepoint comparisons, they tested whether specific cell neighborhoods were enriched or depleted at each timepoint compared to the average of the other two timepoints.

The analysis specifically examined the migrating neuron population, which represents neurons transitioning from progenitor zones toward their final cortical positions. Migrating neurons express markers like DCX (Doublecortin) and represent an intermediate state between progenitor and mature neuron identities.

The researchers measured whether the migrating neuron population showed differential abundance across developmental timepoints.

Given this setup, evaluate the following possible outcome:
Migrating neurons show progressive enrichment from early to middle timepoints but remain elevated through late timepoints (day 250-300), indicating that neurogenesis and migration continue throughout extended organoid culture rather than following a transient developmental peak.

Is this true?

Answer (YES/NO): NO